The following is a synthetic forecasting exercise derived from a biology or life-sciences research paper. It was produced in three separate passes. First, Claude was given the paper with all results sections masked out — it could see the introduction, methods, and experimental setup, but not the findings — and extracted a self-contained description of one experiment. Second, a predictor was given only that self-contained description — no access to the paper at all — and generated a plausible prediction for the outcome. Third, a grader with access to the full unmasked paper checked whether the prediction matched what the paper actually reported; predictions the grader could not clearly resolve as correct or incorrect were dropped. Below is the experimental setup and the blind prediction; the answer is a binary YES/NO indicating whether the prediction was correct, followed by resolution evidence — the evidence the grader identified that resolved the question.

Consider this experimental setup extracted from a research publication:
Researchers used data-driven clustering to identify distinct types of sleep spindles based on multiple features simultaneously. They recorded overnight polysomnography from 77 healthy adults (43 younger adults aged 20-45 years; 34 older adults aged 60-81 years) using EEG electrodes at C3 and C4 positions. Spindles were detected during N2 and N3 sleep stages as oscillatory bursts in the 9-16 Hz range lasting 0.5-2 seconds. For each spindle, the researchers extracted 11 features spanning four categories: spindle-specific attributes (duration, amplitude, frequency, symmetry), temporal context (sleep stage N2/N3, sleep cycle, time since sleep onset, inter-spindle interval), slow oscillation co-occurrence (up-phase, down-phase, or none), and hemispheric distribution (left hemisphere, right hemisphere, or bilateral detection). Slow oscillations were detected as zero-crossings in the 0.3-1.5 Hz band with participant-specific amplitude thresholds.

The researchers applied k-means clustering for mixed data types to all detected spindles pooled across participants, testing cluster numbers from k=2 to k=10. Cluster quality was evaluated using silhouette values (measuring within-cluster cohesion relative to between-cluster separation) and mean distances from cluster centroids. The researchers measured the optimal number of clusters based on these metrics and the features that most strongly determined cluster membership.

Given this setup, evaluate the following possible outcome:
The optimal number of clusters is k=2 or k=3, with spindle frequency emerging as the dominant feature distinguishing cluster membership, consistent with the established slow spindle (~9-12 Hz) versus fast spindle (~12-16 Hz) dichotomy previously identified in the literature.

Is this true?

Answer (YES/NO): NO